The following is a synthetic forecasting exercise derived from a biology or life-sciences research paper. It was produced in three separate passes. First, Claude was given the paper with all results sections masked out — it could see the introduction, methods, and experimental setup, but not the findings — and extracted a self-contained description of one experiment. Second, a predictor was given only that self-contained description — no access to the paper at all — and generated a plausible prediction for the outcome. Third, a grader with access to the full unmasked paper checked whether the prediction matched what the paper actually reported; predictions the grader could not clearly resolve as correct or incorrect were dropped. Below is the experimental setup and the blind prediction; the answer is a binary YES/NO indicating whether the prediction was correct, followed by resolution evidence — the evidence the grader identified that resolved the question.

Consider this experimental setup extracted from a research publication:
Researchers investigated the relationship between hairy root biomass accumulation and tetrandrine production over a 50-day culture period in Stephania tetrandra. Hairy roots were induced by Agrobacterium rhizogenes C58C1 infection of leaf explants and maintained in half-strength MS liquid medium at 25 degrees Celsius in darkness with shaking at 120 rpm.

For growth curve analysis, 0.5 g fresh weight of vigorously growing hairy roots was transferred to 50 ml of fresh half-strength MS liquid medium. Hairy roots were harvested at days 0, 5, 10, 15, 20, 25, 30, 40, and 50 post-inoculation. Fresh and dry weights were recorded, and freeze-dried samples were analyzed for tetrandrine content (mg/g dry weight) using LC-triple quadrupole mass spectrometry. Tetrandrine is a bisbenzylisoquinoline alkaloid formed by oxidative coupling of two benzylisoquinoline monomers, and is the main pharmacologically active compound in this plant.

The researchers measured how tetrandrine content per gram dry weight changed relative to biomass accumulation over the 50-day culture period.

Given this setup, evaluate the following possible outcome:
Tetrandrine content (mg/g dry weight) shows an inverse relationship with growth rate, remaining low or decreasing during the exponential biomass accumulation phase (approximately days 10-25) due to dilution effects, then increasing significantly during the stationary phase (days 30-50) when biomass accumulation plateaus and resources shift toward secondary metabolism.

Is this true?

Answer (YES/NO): YES